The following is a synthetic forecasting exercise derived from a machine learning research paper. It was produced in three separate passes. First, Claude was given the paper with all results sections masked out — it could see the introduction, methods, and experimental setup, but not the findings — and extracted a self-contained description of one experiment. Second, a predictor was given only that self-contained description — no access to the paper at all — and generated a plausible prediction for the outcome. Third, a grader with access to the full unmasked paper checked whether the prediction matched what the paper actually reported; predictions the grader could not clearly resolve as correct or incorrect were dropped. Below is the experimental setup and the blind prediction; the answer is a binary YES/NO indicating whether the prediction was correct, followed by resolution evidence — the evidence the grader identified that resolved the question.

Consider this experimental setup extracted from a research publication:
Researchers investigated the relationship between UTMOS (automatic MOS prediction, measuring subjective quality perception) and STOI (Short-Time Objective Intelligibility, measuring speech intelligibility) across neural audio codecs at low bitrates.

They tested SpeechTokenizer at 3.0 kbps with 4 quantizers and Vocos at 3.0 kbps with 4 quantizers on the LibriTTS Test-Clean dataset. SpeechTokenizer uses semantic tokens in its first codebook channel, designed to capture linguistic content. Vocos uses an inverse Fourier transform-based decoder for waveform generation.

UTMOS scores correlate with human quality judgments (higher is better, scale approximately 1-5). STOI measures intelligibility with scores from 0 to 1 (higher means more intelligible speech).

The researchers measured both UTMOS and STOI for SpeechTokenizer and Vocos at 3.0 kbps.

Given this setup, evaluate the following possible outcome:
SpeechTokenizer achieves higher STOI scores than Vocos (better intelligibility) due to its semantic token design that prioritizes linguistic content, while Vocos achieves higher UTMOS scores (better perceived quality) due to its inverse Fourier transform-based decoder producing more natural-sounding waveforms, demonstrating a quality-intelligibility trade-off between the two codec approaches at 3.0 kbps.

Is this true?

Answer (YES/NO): NO